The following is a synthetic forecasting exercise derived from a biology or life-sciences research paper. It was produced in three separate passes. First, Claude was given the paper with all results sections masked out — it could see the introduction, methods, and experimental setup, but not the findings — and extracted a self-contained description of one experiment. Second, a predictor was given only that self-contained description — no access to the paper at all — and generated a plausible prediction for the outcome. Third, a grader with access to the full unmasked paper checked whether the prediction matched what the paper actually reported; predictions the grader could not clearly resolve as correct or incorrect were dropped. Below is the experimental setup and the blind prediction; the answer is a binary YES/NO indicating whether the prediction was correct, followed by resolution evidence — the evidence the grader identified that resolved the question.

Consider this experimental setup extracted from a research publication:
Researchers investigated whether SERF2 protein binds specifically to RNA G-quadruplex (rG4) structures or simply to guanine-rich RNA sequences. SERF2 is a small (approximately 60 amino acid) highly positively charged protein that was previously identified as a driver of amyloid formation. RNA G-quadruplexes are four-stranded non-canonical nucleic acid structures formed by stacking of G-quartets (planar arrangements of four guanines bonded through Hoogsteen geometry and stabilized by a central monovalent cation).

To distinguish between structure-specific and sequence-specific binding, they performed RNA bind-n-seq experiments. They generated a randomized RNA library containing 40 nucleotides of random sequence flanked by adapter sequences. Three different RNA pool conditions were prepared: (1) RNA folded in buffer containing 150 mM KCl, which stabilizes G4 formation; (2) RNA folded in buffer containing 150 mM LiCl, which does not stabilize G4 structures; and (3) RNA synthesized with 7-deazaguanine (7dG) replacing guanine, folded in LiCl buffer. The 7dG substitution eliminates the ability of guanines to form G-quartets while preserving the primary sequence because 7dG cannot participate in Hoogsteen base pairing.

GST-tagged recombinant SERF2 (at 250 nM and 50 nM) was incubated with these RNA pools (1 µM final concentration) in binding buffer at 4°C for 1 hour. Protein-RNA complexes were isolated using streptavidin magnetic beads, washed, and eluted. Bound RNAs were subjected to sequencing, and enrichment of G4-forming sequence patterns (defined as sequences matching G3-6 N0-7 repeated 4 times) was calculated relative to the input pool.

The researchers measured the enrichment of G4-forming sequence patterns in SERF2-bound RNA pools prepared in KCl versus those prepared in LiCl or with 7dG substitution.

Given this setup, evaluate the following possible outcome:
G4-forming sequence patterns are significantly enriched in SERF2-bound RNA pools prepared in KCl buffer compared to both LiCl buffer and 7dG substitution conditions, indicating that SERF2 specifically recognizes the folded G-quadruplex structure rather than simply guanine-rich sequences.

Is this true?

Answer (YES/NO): YES